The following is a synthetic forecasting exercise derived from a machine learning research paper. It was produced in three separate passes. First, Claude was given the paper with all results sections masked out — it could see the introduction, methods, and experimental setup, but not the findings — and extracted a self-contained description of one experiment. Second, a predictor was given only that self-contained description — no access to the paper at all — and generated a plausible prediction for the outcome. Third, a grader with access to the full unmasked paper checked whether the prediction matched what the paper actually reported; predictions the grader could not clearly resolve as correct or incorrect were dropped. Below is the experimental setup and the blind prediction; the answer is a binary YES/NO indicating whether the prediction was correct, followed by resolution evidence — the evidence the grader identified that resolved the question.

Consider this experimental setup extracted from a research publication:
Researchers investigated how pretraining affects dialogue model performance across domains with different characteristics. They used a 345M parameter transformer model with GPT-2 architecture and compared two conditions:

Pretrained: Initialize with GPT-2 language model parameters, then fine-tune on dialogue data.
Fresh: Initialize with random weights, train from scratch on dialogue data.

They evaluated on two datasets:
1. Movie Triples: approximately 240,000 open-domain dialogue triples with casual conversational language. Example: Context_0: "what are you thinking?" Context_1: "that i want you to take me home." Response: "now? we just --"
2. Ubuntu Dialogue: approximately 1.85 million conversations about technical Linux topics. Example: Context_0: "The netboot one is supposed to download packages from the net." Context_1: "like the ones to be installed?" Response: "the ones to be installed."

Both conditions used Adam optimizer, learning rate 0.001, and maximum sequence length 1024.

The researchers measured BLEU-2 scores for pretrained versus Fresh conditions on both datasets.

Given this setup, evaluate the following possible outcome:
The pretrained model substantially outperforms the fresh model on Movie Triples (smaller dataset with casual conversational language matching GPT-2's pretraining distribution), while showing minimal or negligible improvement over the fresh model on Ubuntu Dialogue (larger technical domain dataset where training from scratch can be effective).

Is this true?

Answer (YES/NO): NO